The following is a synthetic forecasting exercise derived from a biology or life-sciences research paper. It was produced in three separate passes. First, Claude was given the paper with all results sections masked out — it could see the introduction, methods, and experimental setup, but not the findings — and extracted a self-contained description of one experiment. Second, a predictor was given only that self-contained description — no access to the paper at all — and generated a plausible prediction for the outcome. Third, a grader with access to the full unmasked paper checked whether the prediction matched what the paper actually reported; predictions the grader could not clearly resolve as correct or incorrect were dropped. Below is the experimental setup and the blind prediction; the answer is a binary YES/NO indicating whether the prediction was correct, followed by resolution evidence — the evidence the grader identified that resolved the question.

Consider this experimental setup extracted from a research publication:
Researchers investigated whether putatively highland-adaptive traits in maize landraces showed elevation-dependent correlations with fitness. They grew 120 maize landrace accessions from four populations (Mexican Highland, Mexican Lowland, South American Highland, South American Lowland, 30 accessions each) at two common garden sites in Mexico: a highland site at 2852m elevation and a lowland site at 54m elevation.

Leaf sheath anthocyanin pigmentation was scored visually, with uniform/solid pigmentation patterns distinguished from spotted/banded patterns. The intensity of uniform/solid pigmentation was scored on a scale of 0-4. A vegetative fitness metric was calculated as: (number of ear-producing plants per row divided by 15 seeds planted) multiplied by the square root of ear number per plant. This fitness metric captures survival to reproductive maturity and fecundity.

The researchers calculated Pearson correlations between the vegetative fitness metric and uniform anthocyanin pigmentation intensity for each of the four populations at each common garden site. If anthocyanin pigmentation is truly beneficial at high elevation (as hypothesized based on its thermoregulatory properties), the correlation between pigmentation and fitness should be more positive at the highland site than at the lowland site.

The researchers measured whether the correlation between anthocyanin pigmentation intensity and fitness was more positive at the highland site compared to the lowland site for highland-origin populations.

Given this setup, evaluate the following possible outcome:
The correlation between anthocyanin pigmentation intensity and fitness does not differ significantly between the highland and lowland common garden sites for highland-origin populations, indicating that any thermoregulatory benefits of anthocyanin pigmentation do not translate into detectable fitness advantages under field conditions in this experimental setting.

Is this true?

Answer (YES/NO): NO